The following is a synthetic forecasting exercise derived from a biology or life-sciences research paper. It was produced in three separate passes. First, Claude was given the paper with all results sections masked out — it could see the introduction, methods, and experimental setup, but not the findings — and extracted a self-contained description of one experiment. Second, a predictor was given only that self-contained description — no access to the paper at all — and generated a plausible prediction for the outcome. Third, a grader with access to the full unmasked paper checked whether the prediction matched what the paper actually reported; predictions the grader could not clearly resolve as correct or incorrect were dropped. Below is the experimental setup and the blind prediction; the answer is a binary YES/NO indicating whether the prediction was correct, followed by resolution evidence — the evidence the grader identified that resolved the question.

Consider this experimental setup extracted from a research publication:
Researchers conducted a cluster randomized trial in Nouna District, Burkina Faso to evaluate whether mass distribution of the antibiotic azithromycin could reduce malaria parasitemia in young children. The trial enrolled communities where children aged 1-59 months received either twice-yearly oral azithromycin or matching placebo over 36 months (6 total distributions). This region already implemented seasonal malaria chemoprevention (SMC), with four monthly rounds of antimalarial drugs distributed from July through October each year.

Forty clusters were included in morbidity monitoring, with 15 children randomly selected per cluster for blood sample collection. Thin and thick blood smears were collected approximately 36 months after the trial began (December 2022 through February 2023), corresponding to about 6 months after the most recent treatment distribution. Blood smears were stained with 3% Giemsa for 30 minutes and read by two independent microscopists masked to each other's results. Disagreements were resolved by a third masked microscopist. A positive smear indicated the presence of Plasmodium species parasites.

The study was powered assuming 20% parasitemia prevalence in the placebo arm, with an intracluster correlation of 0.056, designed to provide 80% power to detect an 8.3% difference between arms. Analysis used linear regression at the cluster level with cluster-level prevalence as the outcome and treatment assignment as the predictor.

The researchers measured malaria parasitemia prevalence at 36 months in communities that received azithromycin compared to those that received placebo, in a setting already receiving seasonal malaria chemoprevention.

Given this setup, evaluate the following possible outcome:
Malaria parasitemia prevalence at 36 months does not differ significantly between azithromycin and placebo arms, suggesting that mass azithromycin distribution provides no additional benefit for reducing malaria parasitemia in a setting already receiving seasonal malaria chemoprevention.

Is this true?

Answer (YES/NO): YES